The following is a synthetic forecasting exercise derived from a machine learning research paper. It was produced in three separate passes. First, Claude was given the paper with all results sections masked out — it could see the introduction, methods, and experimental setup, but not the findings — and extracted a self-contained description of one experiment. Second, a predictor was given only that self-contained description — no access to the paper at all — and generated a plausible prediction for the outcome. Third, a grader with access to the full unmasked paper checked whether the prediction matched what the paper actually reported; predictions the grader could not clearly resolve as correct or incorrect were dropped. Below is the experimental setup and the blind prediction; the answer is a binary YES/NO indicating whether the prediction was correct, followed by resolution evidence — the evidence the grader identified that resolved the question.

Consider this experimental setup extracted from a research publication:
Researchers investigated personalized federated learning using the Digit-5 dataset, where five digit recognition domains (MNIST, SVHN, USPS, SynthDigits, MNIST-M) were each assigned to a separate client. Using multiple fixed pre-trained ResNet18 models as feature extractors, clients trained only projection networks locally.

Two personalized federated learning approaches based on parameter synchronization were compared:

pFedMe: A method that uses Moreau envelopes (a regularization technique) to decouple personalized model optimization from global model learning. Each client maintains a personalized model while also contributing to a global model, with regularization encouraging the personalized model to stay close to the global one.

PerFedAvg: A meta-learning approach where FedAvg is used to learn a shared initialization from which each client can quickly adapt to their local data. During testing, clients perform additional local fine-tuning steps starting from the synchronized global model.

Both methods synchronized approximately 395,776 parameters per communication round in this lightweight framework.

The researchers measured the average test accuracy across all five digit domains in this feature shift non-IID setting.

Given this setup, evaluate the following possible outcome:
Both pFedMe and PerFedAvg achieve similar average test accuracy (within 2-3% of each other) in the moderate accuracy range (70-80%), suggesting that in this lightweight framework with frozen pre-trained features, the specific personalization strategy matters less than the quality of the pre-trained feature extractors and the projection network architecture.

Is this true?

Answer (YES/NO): NO